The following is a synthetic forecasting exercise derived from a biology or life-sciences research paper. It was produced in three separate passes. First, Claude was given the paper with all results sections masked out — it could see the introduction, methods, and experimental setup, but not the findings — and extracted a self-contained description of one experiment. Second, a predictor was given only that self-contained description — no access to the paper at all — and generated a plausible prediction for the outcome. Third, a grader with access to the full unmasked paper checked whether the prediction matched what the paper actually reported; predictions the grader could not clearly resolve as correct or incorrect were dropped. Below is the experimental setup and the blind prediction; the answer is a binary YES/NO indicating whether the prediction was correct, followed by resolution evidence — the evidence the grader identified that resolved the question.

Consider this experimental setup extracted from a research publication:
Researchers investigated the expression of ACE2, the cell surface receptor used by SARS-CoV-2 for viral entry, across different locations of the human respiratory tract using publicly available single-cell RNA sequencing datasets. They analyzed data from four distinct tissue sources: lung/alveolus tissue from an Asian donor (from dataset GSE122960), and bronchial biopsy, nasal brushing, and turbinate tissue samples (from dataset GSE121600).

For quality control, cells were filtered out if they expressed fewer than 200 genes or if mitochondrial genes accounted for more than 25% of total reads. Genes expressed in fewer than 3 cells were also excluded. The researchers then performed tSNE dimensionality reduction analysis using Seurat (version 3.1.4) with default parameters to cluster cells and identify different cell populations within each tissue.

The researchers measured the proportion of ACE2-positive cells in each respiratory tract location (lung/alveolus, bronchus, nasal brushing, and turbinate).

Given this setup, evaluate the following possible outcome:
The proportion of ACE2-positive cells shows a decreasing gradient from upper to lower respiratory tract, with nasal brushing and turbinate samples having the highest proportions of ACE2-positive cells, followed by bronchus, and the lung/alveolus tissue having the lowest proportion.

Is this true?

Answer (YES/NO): NO